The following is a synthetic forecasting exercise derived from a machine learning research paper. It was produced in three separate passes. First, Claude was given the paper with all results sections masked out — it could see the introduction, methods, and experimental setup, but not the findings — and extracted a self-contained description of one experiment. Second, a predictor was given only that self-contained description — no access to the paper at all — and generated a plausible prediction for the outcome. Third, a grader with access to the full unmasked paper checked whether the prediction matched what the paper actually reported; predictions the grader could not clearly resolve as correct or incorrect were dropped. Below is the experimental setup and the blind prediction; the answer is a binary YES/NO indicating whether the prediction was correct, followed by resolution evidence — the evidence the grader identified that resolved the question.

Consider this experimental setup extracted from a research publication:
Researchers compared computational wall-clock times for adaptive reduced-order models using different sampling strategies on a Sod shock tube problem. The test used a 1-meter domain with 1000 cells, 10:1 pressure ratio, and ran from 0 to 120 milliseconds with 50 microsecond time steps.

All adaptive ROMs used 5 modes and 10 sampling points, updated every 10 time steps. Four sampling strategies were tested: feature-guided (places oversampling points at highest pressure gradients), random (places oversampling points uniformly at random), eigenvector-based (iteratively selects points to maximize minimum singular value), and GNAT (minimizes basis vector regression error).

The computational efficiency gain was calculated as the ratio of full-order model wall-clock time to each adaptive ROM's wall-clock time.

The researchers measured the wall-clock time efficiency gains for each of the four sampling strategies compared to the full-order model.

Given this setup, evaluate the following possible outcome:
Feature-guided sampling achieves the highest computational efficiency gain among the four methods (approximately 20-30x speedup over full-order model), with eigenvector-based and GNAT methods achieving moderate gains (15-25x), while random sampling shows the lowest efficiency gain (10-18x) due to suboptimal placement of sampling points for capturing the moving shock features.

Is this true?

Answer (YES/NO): NO